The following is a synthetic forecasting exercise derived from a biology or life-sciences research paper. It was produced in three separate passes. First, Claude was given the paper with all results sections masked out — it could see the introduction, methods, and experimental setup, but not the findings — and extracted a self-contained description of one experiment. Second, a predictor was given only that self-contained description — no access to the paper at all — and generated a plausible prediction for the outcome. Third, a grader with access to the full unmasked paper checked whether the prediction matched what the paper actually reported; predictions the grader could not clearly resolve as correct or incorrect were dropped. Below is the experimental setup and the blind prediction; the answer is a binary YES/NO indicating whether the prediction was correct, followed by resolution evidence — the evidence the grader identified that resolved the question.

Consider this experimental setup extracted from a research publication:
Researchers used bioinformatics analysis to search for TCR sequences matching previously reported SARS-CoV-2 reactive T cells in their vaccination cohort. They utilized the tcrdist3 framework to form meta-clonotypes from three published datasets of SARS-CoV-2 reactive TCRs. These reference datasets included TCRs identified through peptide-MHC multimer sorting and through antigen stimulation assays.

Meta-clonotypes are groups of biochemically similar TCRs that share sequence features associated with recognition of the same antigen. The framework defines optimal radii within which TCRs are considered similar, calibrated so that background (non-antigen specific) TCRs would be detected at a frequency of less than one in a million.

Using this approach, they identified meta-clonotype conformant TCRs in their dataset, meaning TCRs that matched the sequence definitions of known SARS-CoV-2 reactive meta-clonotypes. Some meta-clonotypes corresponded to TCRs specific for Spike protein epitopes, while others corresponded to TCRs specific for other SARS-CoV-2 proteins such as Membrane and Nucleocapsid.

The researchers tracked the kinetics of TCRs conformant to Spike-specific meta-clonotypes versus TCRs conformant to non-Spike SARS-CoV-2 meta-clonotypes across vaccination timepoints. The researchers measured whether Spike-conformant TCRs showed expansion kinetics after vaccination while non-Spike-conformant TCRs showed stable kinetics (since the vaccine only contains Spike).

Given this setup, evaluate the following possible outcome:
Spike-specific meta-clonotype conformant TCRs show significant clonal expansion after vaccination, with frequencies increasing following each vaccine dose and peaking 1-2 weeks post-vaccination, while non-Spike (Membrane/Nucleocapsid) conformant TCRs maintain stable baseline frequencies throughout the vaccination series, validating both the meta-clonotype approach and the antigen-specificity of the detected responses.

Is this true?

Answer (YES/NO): YES